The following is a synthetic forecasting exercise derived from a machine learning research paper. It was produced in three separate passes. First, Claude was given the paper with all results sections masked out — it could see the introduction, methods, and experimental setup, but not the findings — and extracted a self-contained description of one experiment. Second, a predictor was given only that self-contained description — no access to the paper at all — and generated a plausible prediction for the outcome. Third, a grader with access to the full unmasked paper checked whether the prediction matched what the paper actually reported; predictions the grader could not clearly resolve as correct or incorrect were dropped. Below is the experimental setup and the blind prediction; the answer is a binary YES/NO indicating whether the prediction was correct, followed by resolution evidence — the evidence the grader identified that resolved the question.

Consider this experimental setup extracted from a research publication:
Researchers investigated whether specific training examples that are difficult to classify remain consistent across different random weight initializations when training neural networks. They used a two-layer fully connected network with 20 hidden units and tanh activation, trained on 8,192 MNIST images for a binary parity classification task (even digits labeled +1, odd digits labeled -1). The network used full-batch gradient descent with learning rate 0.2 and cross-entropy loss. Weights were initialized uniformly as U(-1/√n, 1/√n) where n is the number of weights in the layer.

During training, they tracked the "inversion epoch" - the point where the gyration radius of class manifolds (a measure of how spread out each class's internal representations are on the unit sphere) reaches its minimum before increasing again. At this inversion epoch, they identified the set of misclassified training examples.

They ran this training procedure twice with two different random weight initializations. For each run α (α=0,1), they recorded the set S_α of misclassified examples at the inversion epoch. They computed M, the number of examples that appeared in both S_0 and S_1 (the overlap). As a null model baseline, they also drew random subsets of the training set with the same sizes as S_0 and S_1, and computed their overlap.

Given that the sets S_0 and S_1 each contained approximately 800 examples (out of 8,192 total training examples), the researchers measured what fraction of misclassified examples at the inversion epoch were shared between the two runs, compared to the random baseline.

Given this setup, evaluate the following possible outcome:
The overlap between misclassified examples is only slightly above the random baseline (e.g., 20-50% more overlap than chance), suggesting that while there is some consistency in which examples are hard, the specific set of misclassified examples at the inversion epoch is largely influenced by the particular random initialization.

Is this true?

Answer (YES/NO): NO